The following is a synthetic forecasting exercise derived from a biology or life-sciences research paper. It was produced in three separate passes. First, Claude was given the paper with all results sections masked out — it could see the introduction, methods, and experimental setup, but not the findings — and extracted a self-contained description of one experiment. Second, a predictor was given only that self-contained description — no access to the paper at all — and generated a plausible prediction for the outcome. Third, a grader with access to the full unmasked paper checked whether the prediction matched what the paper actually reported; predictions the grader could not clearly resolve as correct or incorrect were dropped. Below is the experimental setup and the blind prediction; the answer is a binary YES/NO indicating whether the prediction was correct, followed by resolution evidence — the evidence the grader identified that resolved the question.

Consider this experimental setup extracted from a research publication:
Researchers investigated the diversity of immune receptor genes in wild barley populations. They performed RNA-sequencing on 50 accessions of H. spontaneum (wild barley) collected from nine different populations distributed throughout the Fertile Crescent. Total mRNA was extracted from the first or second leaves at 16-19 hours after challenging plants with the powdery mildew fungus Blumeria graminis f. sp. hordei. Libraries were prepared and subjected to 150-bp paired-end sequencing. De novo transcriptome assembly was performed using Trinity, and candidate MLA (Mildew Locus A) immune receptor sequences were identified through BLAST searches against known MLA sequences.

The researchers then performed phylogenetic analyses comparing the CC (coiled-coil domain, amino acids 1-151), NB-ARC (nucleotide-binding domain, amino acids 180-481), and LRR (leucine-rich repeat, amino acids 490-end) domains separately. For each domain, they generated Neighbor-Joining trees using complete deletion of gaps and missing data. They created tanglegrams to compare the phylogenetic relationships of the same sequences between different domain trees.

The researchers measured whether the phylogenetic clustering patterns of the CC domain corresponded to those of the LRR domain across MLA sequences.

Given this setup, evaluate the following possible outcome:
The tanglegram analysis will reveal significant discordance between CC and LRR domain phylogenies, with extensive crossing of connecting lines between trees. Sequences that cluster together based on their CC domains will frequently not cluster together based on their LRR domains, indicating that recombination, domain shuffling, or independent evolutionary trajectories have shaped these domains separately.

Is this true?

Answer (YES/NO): YES